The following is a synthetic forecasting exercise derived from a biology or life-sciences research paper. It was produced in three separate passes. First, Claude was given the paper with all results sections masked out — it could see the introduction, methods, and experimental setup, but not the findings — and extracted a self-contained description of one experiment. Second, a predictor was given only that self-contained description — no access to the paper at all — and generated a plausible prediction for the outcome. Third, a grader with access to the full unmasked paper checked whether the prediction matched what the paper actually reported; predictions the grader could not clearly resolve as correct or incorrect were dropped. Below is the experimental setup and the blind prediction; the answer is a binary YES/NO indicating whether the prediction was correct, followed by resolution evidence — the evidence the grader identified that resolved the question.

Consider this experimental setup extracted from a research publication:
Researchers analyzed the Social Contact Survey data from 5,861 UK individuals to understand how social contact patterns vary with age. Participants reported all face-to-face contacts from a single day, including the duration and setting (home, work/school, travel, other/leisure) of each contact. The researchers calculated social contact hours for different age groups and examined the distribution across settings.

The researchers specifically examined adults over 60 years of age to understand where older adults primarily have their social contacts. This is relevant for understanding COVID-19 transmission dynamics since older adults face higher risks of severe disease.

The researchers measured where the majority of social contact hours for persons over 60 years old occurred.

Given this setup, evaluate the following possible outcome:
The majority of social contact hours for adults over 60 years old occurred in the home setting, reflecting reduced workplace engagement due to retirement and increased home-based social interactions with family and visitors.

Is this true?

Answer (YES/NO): YES